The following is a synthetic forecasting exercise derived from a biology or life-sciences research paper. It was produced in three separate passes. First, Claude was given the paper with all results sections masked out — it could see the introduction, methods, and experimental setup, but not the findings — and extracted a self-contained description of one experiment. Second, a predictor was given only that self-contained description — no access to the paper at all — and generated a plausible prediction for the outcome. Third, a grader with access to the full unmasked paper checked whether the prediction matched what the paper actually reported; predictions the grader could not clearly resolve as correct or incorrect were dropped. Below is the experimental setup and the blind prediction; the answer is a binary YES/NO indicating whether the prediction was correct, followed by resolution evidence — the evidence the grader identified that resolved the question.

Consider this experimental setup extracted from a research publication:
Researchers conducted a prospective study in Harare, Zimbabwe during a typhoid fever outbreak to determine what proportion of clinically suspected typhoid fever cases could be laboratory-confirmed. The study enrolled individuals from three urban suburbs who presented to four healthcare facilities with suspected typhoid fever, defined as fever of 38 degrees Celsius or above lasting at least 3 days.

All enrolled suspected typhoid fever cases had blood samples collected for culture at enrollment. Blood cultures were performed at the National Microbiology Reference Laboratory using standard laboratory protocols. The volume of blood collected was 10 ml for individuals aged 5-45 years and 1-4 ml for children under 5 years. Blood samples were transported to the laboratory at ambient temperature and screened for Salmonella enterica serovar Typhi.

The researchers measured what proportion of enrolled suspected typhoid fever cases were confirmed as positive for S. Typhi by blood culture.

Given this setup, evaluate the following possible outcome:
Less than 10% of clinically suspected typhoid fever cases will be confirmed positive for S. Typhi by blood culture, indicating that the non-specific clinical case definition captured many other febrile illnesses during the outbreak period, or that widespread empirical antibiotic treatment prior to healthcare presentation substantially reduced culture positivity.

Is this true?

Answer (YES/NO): NO